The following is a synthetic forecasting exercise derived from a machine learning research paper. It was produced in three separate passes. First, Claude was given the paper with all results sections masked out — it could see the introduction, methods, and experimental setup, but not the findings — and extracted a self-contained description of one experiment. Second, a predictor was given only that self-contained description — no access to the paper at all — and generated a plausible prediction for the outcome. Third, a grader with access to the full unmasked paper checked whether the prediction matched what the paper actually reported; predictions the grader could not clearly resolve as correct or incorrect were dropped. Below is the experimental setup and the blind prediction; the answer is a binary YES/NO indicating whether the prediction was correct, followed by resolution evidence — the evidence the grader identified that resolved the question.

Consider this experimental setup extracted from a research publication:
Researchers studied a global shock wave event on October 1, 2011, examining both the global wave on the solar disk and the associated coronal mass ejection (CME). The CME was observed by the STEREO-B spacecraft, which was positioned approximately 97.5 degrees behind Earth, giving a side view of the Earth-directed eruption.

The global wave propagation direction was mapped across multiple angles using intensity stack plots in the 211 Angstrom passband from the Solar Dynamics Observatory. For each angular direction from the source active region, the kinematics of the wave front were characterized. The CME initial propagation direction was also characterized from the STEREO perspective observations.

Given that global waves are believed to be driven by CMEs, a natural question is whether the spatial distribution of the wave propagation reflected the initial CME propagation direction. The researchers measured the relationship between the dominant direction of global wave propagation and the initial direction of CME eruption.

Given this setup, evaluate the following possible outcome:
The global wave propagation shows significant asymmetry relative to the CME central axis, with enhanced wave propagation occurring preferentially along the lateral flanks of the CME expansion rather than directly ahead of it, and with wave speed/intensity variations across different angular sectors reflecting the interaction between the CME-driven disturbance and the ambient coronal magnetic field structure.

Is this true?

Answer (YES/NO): NO